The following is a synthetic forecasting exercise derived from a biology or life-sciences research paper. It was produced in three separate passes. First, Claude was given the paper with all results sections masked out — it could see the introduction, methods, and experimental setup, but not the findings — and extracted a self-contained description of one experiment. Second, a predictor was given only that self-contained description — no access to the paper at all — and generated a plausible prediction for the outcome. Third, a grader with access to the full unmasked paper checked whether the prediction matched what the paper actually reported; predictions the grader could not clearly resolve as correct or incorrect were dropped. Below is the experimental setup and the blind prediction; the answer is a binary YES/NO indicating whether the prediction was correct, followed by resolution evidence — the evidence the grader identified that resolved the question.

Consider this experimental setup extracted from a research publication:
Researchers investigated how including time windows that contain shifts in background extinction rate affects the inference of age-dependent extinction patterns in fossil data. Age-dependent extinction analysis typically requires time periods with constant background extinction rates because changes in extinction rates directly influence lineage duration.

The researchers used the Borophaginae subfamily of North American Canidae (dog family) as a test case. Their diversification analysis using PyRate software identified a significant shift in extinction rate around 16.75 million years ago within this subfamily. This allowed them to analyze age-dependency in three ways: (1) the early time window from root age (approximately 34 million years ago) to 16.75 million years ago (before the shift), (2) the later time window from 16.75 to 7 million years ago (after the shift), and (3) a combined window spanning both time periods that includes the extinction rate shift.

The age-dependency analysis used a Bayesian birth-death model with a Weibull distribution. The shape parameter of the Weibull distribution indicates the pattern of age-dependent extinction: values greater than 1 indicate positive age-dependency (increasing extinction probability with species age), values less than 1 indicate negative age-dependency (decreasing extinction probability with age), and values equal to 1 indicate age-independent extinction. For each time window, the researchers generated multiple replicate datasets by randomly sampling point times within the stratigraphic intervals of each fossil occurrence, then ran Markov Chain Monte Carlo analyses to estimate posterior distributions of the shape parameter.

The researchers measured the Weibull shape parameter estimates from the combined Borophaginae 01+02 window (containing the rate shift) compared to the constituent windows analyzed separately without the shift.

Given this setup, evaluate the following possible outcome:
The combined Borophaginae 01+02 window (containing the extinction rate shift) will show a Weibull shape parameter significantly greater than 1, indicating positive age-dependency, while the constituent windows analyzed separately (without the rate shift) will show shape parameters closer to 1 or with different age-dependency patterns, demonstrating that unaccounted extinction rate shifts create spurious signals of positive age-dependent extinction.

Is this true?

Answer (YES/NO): NO